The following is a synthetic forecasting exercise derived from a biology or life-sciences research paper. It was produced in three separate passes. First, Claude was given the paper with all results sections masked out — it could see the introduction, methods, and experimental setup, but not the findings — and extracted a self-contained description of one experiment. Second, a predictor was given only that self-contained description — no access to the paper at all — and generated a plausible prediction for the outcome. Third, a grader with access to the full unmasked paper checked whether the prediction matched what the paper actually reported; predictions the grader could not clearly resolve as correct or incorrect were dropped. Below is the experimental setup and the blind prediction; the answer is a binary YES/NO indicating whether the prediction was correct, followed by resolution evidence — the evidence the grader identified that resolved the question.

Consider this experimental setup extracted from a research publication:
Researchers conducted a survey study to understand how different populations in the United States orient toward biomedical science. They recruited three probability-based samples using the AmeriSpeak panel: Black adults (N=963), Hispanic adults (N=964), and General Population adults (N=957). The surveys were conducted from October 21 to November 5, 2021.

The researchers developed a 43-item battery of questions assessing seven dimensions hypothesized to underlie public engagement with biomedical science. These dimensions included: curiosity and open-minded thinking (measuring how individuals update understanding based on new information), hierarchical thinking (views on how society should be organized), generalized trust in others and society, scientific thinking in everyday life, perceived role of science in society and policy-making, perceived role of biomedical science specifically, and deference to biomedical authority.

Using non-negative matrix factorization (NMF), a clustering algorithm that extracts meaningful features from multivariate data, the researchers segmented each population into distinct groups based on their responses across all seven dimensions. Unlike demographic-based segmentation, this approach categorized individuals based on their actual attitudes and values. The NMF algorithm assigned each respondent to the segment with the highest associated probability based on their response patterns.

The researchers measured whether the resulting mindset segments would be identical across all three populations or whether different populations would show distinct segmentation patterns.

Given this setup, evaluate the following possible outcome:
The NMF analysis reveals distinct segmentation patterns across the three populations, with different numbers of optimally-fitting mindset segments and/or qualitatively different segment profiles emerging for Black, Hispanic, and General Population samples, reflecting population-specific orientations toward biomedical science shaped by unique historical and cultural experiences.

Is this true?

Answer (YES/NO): YES